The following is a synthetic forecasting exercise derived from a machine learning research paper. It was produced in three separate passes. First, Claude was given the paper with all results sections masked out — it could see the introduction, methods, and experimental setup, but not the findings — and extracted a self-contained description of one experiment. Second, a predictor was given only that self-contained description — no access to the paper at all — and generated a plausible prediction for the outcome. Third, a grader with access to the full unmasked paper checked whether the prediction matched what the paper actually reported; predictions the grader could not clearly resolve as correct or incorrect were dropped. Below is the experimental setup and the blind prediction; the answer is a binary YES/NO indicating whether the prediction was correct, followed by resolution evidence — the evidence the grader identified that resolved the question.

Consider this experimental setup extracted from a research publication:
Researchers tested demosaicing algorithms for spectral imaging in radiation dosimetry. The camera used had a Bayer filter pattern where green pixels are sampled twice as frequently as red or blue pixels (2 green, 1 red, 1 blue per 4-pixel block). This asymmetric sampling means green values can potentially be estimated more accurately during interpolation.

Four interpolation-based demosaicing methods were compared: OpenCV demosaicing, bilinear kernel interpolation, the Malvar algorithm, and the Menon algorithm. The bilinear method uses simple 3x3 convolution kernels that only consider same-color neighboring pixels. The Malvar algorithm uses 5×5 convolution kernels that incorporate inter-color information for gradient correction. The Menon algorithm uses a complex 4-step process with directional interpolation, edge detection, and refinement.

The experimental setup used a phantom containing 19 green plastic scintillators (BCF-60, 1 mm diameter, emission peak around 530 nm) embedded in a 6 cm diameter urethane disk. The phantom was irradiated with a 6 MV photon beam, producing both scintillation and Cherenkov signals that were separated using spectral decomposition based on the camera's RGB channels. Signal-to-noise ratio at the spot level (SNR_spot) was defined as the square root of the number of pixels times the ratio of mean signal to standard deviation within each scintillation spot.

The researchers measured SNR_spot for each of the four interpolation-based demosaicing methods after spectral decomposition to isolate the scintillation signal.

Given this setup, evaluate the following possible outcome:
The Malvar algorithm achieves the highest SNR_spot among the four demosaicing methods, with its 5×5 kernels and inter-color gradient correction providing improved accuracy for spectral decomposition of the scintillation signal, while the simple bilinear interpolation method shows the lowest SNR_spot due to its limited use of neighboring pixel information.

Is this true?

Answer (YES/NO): NO